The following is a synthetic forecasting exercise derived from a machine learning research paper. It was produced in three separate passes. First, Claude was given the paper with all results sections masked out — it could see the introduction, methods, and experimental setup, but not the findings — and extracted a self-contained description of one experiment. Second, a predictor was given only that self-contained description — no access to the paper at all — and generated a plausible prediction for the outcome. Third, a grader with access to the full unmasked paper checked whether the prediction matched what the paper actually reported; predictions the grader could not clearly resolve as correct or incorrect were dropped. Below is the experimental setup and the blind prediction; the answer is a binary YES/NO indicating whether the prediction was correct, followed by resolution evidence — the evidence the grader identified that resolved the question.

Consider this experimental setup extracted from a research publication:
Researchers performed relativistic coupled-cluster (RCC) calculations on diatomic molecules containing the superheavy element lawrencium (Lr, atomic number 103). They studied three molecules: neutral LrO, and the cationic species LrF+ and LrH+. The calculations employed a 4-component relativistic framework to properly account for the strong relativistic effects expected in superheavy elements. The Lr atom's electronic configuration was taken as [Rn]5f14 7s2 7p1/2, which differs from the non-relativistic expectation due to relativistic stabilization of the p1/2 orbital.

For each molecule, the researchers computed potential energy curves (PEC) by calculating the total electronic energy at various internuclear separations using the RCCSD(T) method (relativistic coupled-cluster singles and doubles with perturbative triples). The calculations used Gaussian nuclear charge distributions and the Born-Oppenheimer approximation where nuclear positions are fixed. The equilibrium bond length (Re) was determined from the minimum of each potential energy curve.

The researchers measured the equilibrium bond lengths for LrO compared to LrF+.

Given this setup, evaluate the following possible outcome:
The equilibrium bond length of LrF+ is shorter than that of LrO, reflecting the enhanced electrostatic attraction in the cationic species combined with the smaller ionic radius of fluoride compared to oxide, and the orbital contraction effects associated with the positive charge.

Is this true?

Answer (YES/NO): NO